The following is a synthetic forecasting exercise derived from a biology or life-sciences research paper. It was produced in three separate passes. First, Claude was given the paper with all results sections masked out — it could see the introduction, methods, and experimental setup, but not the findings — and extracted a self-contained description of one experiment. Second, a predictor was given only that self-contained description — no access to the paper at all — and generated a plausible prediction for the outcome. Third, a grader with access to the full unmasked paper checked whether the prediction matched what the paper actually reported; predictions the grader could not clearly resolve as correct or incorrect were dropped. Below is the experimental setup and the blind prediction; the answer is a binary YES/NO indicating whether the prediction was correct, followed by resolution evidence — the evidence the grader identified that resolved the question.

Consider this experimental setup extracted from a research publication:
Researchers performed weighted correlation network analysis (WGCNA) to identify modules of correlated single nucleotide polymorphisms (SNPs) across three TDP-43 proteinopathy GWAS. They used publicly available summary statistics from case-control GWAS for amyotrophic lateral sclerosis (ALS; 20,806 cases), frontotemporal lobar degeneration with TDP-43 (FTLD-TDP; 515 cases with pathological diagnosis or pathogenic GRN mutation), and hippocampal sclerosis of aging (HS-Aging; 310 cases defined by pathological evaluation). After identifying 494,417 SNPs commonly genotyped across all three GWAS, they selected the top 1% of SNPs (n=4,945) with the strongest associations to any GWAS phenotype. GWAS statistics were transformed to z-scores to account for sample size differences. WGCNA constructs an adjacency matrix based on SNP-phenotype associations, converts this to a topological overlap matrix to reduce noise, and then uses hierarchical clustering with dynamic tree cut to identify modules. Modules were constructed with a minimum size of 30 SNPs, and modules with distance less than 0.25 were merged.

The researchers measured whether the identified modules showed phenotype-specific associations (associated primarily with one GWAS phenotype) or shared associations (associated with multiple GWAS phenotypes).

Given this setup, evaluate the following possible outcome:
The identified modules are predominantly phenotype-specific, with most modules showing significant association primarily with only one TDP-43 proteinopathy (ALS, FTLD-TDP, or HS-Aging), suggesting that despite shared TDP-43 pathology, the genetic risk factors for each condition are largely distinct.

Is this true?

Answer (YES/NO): NO